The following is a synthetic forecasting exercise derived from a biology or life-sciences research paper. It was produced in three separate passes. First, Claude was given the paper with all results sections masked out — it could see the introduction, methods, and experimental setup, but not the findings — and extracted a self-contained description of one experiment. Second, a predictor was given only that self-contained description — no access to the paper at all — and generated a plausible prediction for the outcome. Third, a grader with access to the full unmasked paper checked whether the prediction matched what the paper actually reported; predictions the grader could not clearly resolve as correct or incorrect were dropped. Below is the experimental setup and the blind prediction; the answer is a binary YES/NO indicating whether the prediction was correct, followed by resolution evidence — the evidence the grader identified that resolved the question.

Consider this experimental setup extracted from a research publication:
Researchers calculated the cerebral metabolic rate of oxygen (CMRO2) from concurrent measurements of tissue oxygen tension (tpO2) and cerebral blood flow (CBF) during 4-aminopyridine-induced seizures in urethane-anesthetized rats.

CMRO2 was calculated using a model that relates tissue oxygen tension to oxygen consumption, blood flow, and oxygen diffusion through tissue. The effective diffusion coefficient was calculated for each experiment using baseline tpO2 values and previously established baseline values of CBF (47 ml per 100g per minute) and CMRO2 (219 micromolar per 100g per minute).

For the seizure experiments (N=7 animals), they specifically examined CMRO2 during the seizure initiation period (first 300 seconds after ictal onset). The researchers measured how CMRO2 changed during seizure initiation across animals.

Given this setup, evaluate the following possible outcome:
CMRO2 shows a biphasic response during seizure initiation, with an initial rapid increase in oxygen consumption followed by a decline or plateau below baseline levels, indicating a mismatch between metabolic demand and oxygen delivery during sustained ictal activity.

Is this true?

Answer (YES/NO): NO